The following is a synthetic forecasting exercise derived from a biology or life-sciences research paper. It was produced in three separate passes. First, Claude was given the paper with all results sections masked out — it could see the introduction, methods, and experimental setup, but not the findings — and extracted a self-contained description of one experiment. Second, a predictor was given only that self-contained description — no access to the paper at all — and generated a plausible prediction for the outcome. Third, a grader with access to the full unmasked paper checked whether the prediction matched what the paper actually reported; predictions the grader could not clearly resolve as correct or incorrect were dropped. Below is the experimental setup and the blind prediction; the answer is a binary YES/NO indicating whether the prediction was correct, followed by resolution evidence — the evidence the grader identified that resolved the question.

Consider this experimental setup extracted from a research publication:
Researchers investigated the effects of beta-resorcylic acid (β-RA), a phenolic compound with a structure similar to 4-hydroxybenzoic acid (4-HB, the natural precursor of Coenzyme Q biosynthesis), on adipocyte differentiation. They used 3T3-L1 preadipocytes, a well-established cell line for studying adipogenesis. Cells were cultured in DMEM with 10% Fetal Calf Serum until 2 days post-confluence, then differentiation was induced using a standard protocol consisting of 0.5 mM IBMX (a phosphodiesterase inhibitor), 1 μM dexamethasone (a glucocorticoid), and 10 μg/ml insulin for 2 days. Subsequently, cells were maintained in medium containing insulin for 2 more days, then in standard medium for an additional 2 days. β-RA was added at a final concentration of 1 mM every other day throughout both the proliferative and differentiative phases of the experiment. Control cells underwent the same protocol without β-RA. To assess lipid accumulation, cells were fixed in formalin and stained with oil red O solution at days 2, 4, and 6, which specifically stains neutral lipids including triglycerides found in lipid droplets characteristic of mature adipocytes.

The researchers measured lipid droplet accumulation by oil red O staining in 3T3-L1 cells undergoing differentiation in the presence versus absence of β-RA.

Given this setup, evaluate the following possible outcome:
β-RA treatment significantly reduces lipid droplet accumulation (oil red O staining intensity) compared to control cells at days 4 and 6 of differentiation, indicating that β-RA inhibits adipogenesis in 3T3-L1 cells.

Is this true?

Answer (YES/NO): YES